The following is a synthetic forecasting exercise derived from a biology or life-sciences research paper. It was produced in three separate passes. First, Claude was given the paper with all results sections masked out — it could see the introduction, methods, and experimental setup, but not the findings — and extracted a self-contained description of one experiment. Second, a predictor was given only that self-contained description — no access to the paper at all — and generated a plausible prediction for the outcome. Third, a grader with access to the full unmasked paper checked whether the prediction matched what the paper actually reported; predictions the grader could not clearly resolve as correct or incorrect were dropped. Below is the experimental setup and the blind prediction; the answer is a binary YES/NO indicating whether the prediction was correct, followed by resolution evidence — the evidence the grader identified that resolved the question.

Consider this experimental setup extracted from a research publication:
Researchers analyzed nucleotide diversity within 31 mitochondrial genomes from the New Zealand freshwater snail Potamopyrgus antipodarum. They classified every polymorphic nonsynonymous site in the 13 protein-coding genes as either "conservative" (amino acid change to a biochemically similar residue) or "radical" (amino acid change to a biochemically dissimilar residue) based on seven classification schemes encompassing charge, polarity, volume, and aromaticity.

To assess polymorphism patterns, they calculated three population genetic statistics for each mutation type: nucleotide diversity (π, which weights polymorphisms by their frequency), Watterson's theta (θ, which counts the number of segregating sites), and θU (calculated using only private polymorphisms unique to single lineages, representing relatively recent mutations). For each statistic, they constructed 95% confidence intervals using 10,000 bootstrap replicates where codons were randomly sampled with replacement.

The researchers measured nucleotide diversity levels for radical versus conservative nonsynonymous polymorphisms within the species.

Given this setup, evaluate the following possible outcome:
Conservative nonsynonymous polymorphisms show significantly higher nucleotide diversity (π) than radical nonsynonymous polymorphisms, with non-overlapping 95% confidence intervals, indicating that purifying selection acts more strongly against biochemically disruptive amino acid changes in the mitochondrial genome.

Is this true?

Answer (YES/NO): YES